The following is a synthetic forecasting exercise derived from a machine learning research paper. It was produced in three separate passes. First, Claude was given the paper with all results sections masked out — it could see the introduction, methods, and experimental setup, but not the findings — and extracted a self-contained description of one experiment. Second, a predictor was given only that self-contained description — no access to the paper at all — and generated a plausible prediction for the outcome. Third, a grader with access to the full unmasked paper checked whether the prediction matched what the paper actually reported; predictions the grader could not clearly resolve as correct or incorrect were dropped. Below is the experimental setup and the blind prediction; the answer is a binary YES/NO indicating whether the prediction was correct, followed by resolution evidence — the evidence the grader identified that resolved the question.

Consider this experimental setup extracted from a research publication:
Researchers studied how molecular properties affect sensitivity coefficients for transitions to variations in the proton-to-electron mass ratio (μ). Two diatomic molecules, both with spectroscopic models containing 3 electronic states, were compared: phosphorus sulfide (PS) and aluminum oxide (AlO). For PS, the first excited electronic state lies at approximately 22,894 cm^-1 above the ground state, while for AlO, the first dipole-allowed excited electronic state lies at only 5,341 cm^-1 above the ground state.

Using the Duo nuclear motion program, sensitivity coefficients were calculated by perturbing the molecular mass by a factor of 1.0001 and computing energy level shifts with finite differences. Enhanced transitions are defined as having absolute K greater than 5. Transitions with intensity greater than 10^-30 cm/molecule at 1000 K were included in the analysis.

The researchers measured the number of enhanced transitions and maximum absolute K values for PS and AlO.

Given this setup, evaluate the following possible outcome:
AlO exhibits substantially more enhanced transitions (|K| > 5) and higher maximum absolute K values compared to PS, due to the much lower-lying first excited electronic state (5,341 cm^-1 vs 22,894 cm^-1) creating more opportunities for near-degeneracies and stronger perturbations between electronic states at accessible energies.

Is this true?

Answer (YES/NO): YES